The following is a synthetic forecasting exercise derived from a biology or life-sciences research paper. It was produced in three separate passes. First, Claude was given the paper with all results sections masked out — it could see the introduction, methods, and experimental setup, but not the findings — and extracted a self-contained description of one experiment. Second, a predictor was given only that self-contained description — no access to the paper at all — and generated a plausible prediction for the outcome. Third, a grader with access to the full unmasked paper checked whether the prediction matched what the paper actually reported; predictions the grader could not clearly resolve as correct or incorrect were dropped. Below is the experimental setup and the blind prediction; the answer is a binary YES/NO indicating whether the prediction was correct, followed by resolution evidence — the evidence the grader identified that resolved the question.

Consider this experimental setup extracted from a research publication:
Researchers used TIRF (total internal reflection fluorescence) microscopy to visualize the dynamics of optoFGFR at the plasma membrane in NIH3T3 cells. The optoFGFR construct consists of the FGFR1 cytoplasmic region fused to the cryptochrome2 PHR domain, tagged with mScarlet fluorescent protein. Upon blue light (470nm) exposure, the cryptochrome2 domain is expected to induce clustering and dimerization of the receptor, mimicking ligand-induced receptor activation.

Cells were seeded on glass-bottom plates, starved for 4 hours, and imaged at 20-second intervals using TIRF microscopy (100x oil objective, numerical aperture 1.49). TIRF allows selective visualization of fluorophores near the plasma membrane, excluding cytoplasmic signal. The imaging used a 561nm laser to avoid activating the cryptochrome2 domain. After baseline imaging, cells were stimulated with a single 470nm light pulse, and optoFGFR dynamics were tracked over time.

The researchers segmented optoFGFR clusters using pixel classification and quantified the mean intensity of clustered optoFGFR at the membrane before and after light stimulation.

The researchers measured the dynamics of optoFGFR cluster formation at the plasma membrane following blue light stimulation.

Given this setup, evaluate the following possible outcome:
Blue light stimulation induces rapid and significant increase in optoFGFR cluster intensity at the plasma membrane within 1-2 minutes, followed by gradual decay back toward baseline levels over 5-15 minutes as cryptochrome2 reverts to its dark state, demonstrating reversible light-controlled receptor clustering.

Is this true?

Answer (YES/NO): YES